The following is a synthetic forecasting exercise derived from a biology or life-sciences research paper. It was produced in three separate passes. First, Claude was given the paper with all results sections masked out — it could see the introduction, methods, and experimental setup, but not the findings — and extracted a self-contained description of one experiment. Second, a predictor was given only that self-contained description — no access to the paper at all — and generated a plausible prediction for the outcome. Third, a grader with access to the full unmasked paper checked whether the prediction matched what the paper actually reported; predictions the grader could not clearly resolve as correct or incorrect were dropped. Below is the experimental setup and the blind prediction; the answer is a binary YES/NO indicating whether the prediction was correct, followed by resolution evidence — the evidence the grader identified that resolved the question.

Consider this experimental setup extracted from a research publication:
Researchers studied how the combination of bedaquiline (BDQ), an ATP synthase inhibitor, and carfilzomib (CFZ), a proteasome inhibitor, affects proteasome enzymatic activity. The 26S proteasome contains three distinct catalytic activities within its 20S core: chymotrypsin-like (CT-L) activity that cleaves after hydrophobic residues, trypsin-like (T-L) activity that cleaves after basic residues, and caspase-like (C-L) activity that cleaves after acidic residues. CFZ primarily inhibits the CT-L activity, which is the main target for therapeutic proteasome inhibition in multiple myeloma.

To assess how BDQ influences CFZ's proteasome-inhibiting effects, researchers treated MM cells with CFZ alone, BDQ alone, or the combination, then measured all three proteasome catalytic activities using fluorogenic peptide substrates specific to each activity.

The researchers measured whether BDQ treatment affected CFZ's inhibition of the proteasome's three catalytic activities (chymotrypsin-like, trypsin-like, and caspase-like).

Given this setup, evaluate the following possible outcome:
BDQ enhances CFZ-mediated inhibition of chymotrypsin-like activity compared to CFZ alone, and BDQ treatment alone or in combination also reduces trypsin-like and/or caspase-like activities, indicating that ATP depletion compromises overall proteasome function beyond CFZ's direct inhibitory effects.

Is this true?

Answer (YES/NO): NO